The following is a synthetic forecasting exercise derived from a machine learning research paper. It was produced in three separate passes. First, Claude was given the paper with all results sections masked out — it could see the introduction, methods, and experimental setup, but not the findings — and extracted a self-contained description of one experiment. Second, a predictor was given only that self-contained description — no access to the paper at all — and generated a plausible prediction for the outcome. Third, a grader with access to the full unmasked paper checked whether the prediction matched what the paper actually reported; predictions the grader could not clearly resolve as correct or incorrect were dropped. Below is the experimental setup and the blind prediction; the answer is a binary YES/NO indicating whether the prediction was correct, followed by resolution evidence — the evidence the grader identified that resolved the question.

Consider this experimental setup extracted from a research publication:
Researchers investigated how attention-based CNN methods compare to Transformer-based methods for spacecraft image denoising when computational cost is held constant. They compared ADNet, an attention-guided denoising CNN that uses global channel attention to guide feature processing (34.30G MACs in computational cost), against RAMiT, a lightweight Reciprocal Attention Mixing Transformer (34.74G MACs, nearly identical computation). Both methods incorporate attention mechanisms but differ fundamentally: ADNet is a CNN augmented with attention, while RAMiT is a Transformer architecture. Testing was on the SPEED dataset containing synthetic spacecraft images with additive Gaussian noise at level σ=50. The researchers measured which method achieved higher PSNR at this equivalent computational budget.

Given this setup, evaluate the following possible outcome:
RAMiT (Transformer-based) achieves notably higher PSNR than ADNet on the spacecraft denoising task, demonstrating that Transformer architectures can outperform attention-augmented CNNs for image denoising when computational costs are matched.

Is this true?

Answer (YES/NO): YES